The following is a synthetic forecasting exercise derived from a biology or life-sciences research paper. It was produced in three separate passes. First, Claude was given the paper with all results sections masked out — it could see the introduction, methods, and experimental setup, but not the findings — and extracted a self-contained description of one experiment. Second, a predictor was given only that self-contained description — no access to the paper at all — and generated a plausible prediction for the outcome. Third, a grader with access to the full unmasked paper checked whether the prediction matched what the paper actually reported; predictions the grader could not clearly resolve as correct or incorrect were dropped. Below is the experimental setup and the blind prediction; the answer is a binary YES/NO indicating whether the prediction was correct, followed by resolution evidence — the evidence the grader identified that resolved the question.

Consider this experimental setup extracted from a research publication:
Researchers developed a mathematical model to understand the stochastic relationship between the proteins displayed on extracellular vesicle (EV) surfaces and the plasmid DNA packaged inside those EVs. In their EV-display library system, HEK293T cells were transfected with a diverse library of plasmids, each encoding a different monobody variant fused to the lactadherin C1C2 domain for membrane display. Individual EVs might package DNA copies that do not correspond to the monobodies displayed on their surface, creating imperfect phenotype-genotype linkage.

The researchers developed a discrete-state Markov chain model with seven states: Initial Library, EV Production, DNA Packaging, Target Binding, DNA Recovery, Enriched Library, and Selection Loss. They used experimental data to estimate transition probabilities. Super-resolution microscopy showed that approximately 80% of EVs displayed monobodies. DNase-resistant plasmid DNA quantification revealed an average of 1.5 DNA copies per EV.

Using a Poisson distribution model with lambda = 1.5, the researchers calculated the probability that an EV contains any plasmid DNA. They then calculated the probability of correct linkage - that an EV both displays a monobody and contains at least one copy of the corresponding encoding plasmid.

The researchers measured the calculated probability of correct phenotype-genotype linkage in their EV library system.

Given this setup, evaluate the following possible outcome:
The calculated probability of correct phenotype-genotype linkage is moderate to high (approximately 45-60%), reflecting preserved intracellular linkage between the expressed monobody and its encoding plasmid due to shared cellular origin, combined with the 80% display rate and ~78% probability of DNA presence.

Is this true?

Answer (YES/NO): NO